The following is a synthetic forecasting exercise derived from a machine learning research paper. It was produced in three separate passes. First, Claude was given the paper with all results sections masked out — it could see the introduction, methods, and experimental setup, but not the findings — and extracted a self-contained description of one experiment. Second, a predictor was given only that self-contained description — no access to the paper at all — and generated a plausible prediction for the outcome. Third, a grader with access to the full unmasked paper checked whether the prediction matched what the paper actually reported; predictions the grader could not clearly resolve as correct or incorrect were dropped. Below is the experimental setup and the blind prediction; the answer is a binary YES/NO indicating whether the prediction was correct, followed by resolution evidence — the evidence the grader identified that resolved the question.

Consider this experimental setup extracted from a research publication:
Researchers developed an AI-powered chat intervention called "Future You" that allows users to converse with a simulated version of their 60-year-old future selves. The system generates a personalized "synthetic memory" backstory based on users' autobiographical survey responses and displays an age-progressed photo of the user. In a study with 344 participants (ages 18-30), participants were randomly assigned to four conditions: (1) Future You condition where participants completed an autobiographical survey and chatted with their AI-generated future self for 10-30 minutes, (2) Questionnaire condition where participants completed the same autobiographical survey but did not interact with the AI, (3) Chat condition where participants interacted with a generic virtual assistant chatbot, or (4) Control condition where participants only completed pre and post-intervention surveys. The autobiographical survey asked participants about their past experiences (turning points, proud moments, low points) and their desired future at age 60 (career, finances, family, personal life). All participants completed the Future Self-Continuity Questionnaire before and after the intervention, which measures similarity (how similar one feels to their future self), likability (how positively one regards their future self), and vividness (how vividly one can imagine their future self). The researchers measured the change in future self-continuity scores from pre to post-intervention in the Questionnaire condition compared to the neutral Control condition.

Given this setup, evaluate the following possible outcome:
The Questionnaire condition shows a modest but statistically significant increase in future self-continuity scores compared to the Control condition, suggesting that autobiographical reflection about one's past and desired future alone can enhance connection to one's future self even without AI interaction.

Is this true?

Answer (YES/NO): YES